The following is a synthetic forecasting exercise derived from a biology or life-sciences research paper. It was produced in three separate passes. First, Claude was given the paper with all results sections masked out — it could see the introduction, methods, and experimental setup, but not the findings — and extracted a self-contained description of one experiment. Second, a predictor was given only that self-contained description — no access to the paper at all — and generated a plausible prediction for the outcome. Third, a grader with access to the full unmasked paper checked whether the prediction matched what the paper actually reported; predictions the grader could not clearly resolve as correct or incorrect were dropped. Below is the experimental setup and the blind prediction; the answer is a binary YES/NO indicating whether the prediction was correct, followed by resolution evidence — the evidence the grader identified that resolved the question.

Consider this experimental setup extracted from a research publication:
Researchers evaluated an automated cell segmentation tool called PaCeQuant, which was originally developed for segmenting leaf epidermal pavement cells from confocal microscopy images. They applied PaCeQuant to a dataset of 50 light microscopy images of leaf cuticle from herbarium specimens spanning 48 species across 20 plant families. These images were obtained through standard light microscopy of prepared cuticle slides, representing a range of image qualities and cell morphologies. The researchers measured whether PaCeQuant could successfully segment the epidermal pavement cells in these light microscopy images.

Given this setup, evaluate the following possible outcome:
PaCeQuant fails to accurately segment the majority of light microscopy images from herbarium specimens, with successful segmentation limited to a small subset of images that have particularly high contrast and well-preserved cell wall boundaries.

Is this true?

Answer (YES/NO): NO